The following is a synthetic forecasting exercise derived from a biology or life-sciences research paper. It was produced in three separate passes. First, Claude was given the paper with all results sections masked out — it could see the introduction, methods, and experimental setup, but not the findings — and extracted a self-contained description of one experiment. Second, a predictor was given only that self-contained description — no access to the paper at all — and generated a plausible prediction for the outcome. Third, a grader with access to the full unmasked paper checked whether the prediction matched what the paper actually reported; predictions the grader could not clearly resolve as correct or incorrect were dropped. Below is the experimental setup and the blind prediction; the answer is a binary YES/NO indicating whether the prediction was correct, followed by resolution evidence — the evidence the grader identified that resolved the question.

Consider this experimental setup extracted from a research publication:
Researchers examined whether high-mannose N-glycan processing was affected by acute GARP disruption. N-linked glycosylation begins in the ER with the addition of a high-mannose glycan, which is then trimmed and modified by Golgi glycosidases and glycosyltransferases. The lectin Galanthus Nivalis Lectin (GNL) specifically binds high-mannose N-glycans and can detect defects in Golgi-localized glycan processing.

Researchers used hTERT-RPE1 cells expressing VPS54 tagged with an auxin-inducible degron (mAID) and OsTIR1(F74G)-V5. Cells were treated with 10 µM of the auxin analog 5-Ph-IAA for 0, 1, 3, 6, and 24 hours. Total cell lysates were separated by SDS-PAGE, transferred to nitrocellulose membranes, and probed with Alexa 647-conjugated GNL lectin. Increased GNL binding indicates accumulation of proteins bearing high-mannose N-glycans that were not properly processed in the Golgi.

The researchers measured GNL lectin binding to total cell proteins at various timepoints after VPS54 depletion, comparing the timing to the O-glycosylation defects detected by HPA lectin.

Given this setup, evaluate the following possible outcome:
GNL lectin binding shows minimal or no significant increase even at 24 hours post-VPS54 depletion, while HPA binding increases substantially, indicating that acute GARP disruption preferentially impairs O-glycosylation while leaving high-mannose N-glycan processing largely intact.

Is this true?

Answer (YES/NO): YES